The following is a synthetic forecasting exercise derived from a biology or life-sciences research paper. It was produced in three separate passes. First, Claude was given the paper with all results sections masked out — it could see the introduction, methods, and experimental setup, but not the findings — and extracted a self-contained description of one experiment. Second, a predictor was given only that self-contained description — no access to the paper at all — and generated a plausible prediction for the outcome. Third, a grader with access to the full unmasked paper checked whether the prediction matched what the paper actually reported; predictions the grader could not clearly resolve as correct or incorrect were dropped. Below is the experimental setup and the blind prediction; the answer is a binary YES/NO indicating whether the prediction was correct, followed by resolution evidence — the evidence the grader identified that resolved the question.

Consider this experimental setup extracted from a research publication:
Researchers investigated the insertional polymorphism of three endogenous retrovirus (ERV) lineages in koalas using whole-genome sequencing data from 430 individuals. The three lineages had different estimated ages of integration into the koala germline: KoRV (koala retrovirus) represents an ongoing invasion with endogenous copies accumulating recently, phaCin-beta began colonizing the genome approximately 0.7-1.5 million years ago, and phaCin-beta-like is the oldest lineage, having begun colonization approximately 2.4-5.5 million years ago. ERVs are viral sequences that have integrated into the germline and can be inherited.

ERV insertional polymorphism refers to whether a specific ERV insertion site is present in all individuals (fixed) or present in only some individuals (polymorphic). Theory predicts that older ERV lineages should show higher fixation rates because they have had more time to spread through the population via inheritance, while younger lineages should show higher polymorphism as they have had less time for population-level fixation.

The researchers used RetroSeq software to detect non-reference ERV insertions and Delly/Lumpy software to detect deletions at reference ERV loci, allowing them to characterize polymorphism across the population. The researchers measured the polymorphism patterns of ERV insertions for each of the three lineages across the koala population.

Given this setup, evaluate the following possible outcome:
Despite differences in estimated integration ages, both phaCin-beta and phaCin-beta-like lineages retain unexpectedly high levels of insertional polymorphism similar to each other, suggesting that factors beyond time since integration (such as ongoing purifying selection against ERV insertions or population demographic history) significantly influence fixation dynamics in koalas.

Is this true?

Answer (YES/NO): NO